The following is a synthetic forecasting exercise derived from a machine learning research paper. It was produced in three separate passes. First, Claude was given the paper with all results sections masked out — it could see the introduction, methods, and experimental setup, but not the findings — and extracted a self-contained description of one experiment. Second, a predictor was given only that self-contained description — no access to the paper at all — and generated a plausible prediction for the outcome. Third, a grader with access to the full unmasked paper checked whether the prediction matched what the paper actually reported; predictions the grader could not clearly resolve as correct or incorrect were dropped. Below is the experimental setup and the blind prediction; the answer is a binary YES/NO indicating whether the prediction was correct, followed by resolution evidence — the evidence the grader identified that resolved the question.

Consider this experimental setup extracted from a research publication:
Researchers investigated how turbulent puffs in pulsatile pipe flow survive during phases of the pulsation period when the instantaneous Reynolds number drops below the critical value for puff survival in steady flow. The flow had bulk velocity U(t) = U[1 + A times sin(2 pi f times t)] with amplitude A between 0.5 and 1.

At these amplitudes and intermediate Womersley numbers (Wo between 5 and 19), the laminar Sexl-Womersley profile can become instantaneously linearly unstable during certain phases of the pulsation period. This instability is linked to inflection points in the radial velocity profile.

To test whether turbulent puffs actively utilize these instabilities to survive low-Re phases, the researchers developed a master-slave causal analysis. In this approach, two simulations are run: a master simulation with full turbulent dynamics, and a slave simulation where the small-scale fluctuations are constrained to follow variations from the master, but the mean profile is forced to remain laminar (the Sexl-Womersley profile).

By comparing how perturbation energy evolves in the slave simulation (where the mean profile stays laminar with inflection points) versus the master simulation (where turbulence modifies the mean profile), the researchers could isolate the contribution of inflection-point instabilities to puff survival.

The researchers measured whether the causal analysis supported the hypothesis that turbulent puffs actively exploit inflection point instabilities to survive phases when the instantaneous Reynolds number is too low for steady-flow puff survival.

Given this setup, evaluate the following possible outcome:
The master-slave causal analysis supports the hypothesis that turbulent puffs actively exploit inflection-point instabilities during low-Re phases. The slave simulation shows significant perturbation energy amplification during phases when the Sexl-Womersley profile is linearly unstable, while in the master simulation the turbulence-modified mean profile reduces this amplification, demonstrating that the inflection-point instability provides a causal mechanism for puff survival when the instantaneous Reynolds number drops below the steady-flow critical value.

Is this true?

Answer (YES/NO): NO